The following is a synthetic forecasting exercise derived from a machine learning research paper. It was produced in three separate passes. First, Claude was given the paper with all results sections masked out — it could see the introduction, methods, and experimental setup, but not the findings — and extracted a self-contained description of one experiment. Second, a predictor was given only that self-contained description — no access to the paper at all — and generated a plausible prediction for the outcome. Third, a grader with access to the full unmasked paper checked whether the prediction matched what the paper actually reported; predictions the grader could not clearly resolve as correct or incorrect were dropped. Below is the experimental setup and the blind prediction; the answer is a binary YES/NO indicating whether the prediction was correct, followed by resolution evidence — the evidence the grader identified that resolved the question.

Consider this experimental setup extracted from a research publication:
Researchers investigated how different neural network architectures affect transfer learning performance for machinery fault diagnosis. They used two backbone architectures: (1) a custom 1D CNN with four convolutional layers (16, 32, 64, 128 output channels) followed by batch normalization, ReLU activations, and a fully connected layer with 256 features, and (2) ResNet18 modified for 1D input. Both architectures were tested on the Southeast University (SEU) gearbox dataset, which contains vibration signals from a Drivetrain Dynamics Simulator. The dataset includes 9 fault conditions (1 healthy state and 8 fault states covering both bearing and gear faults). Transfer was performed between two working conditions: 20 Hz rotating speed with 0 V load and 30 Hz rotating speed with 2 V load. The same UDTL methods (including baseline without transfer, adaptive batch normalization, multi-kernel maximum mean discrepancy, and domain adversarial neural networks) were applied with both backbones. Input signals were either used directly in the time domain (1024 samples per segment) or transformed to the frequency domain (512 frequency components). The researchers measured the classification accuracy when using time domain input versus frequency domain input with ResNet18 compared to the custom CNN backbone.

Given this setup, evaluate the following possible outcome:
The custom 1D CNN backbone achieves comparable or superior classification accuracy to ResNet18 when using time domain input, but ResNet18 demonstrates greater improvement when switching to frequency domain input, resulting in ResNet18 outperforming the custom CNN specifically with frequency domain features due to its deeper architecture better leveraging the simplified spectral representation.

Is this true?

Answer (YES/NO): YES